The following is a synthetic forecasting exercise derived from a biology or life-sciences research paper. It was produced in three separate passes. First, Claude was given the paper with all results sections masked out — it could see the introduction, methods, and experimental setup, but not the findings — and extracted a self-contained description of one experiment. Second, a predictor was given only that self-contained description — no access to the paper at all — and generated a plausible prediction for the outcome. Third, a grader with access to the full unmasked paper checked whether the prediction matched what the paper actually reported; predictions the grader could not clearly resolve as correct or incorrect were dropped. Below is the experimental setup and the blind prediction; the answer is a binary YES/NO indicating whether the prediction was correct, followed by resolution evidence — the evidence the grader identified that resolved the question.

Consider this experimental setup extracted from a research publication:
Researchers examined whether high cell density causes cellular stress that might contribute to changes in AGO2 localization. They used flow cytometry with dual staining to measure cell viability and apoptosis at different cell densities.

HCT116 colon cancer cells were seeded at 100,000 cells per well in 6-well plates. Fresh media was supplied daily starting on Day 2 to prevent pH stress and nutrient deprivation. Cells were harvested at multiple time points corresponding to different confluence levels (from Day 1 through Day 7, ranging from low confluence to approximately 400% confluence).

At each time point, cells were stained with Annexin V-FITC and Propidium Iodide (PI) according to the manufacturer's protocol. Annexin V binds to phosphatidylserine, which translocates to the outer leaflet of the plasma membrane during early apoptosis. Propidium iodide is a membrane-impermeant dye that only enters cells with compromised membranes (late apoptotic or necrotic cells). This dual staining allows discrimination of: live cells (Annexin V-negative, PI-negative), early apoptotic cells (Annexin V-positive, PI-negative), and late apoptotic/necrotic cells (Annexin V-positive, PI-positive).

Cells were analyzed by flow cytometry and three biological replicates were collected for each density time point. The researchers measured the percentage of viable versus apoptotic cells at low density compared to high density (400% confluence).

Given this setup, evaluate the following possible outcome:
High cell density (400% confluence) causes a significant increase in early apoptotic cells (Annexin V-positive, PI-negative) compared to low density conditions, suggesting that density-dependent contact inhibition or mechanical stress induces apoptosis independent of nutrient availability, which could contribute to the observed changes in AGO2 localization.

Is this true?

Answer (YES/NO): NO